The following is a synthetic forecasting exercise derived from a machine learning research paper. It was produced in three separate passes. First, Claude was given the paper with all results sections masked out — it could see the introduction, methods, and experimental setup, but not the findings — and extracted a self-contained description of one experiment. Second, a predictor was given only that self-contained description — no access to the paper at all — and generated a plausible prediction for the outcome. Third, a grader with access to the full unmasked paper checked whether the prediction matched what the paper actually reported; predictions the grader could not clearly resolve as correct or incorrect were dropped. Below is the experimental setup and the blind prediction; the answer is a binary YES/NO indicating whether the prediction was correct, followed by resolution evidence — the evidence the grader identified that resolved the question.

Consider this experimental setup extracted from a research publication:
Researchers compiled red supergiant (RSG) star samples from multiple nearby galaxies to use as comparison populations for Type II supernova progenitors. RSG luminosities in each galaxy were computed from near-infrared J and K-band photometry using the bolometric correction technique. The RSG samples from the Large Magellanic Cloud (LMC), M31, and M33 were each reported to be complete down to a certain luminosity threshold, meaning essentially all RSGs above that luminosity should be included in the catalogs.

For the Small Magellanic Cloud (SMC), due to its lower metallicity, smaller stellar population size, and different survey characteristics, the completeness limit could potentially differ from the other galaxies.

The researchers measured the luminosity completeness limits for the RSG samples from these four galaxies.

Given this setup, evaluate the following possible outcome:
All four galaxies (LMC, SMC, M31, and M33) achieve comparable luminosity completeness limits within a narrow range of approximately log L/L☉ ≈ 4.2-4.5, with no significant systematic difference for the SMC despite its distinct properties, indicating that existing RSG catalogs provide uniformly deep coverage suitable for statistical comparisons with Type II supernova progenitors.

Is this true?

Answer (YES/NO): NO